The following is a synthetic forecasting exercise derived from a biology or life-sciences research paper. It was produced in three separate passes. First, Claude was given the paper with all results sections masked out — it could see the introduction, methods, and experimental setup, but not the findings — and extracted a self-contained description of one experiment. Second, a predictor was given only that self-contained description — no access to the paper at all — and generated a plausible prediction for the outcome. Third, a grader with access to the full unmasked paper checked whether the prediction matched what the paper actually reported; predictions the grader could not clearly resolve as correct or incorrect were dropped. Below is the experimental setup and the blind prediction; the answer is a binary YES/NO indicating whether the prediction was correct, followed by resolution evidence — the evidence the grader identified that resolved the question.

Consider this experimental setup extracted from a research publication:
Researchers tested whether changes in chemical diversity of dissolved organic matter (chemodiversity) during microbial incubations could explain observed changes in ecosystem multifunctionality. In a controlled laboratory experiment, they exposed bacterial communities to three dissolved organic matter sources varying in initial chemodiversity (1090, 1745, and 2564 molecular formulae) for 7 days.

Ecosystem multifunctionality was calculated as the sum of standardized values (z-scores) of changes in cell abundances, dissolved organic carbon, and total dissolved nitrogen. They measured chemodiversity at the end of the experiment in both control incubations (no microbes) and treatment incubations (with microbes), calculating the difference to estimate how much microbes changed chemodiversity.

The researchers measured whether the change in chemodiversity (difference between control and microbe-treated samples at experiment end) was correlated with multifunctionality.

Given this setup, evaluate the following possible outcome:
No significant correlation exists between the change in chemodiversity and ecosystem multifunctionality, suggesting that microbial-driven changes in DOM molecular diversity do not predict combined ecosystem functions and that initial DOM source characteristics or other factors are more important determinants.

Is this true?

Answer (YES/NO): YES